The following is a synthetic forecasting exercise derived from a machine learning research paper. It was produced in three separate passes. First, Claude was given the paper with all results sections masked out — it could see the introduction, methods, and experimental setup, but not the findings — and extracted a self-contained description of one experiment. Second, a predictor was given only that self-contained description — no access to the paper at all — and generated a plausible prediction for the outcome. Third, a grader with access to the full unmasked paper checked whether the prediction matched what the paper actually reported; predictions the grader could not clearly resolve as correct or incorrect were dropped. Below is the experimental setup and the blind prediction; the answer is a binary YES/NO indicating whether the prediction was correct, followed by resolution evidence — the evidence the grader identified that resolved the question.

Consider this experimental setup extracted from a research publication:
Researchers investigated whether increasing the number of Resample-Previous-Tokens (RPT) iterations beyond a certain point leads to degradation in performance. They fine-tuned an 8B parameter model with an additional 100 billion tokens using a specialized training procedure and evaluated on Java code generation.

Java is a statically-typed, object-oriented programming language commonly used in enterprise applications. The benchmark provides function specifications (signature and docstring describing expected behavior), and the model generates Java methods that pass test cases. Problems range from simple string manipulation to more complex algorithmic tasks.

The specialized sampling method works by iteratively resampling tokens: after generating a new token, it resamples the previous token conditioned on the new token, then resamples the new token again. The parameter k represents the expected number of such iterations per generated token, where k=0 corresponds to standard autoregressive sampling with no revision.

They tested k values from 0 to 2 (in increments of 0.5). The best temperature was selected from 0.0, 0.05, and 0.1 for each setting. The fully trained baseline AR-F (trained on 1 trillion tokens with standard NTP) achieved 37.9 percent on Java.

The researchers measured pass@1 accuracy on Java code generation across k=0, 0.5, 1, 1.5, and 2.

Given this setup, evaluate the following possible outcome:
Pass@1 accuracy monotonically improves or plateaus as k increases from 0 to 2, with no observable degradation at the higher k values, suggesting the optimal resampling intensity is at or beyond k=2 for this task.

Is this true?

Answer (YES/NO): NO